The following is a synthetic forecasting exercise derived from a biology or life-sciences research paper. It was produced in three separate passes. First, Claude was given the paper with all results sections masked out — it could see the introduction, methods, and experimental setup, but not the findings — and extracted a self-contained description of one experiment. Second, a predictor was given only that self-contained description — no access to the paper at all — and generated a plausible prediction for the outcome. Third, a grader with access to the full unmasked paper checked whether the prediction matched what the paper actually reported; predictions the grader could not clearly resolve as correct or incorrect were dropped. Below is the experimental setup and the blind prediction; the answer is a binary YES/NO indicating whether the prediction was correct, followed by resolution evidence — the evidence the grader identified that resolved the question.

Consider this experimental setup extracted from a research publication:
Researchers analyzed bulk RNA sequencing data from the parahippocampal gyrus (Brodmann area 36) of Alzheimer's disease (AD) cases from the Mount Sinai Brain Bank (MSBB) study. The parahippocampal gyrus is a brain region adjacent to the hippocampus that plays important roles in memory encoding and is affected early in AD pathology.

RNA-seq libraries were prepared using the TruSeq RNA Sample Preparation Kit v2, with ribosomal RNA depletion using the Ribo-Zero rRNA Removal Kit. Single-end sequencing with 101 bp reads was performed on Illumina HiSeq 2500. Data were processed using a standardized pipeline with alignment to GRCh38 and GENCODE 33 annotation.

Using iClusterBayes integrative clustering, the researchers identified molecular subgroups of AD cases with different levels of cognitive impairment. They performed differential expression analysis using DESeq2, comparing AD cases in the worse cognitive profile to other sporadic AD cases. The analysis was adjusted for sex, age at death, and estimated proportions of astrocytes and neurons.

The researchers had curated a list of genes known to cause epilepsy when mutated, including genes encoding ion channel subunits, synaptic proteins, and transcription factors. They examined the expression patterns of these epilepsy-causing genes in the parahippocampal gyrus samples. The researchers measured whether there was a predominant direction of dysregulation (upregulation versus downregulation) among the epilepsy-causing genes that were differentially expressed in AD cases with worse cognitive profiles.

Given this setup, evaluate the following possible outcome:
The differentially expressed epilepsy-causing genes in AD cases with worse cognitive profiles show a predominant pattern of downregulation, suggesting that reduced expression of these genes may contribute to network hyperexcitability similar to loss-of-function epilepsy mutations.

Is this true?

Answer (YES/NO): YES